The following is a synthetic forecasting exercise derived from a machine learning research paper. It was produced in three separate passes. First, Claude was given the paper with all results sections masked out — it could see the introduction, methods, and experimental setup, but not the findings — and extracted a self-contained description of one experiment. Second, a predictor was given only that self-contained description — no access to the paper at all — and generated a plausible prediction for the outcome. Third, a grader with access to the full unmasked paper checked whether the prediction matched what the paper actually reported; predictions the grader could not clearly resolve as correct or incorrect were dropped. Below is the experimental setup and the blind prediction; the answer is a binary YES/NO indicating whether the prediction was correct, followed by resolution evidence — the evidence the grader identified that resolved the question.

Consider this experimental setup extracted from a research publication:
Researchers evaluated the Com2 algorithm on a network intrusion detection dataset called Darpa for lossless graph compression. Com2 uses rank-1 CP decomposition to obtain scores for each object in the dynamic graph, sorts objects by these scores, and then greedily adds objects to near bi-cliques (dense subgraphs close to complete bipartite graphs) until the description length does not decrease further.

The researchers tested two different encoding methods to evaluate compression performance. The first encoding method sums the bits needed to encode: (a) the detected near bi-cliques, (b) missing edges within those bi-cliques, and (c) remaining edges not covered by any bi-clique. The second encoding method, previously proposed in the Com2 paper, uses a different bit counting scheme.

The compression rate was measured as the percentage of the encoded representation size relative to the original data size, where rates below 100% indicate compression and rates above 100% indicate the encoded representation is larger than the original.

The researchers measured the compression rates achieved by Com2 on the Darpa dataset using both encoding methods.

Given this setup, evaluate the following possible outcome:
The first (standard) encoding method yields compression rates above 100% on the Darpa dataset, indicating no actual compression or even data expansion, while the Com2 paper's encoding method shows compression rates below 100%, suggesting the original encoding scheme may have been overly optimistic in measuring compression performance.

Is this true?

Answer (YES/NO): NO